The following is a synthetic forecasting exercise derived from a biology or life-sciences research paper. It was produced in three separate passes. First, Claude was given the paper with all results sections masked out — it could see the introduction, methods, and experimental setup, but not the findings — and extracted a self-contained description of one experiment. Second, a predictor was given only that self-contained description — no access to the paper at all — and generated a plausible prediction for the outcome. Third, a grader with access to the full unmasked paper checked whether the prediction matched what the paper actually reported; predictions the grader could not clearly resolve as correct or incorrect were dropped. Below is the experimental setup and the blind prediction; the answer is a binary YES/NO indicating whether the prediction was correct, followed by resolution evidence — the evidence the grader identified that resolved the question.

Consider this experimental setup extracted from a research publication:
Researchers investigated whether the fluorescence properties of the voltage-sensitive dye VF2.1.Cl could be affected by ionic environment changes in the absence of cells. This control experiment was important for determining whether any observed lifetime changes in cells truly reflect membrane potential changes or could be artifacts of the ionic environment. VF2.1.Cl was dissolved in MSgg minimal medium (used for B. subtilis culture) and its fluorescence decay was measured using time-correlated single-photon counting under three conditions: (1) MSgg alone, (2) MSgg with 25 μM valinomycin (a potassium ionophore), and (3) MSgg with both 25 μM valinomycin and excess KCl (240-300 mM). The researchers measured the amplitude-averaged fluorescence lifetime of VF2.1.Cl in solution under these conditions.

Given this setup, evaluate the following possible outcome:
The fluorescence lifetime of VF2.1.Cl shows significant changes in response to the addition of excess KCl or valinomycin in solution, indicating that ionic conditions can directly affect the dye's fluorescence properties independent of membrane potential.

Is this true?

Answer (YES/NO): NO